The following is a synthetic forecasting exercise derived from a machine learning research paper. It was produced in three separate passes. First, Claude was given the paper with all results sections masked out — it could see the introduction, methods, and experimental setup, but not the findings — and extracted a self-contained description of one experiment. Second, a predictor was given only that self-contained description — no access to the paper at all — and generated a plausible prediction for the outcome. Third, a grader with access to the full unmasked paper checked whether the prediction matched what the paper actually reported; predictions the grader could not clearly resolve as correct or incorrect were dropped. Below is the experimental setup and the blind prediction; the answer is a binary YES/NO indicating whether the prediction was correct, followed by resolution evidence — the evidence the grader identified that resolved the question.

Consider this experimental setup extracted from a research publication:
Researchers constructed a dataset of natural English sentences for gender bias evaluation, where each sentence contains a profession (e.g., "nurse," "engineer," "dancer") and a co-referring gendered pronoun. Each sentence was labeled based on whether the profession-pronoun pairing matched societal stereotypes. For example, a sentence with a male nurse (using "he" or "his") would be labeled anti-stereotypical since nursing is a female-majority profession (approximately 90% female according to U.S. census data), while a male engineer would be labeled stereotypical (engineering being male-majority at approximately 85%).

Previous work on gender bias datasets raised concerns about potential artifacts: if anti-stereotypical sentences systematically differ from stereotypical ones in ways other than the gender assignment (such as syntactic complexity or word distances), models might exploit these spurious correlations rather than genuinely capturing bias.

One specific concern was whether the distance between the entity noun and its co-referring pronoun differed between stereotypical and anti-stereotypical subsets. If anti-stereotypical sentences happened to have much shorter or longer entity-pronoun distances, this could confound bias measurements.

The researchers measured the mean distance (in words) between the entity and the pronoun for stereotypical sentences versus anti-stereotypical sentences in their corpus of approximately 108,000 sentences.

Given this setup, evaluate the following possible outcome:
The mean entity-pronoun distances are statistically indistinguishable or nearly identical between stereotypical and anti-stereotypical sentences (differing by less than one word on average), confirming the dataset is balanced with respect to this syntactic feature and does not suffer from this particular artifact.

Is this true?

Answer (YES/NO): YES